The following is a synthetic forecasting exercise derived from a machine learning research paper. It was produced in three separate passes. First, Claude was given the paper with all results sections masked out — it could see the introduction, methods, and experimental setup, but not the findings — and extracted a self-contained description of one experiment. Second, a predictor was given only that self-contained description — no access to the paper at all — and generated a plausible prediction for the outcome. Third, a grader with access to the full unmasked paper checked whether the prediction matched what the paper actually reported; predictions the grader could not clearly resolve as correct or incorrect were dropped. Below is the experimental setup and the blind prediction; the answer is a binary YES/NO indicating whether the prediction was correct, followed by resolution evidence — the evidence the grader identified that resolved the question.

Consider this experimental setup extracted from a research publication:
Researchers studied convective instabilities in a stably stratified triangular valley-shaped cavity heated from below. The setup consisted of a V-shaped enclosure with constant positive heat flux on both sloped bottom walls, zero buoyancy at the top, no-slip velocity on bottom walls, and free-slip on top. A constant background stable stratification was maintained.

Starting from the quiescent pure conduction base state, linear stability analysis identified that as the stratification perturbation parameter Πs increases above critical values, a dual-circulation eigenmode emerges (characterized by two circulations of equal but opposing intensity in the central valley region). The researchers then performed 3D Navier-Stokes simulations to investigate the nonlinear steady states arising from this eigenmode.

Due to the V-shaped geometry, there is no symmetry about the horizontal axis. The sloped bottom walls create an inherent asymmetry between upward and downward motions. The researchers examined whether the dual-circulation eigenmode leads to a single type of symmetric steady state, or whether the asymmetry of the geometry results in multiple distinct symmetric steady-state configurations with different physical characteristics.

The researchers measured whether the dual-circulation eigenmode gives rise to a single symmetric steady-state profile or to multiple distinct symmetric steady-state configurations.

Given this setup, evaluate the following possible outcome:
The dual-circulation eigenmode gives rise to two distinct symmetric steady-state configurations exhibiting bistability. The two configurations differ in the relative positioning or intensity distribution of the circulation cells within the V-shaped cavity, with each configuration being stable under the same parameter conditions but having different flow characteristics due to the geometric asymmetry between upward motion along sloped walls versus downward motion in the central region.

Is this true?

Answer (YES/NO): NO